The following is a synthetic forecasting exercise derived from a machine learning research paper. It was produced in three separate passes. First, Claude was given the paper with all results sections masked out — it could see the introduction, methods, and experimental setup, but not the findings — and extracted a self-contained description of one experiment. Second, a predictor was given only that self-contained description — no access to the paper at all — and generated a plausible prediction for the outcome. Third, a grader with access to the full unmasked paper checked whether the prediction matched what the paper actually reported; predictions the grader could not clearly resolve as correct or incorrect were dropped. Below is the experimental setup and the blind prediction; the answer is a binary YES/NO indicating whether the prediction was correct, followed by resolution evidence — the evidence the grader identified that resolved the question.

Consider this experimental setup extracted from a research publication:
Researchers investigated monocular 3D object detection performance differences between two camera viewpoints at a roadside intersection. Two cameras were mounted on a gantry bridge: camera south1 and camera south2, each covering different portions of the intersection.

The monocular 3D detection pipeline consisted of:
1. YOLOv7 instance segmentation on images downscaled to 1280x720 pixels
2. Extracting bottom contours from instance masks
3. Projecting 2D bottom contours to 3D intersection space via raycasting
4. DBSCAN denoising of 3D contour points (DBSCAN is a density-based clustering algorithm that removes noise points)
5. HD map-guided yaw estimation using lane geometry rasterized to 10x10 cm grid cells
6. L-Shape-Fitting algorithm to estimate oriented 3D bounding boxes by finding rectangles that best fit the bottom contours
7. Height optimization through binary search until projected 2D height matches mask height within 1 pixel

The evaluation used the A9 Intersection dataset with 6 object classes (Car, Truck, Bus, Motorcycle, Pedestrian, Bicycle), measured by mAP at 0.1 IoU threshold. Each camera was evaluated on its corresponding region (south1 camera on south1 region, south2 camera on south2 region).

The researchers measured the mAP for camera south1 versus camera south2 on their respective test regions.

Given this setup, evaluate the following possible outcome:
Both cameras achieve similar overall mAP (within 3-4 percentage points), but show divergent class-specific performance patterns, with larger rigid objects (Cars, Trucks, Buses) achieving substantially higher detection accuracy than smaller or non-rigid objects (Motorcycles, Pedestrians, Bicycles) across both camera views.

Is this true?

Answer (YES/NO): NO